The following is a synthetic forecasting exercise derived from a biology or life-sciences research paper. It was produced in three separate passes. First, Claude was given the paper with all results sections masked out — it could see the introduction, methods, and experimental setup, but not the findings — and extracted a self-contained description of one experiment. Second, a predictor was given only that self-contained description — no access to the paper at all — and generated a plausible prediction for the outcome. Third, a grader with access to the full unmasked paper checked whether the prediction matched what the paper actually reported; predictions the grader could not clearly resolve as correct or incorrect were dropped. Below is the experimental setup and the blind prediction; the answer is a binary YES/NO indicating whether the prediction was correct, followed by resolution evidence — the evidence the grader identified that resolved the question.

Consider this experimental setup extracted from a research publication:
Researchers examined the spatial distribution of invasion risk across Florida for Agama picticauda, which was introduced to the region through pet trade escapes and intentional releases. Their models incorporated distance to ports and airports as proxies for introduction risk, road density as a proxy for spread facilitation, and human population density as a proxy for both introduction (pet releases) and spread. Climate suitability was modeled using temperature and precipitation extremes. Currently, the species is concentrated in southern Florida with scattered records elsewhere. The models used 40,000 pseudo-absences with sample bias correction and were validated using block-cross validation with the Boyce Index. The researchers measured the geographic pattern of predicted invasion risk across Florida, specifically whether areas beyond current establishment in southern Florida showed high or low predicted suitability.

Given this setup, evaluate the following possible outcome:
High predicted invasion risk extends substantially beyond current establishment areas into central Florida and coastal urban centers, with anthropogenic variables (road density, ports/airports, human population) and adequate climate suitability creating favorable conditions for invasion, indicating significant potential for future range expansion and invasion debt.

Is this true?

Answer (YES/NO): NO